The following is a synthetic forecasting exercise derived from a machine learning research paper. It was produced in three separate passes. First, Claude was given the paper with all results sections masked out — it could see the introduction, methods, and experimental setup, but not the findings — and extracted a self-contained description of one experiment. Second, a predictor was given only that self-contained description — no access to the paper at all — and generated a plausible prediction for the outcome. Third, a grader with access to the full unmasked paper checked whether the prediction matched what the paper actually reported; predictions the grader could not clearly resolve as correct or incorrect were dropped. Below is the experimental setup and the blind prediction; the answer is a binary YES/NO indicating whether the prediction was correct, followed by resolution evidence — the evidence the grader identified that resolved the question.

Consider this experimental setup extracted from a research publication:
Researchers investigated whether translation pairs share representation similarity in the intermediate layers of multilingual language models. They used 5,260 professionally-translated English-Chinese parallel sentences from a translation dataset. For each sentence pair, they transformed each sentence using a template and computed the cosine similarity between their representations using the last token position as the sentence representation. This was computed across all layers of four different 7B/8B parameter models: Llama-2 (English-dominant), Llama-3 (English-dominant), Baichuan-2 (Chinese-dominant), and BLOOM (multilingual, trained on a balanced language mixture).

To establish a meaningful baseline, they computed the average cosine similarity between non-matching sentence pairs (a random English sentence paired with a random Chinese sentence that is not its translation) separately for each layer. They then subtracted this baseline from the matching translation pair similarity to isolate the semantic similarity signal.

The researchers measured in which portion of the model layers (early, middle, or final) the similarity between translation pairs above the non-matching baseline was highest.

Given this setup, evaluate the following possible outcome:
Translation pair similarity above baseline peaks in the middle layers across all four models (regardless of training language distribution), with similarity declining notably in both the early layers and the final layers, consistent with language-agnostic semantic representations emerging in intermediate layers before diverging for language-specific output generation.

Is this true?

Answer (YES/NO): YES